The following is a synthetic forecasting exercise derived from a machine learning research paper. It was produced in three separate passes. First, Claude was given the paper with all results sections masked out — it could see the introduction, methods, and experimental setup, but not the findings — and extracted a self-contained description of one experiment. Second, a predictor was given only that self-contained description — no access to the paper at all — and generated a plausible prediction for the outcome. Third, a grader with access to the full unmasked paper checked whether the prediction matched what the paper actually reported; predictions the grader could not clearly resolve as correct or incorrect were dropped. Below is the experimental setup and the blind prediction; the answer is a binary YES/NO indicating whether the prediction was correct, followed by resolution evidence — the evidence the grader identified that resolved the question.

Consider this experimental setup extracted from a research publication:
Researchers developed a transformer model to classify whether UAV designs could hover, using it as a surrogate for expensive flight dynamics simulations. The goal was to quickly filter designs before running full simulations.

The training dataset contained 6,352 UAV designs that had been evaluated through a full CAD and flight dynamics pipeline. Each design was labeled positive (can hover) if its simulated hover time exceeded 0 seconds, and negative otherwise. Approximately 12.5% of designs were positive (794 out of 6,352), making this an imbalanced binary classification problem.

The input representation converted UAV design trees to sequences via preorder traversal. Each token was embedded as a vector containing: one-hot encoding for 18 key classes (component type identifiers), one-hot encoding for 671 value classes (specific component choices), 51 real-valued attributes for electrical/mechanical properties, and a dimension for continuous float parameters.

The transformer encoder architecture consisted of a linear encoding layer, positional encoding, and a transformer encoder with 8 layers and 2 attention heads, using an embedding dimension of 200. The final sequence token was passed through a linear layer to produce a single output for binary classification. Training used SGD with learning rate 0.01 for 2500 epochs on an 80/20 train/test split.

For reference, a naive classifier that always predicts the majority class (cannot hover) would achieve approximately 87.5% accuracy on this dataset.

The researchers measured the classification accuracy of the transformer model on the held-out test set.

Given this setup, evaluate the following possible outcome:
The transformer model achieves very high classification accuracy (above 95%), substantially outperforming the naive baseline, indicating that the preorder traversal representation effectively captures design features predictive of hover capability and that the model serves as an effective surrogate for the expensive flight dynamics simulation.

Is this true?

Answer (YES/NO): NO